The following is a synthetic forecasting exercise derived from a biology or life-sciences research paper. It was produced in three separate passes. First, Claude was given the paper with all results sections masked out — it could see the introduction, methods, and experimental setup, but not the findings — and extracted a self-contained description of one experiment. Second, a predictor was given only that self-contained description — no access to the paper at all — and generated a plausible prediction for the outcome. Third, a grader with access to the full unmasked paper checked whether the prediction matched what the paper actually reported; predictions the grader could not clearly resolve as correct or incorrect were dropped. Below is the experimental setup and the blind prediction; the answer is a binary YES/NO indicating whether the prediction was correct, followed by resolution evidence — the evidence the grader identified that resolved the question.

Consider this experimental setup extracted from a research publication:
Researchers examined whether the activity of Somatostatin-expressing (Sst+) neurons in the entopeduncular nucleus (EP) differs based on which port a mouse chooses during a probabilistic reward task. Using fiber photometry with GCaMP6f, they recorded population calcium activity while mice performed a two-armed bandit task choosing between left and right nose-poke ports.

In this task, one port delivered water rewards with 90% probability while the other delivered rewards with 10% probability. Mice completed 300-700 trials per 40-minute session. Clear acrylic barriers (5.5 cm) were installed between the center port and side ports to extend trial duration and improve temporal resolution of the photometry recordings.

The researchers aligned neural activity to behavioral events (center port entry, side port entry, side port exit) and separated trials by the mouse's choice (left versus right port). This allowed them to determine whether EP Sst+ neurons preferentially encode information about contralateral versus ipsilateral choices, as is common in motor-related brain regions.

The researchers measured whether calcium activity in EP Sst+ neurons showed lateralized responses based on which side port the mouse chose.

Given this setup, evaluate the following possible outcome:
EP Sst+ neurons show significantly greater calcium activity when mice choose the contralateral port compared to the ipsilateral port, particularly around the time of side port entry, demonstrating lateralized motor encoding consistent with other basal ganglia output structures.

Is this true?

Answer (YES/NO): NO